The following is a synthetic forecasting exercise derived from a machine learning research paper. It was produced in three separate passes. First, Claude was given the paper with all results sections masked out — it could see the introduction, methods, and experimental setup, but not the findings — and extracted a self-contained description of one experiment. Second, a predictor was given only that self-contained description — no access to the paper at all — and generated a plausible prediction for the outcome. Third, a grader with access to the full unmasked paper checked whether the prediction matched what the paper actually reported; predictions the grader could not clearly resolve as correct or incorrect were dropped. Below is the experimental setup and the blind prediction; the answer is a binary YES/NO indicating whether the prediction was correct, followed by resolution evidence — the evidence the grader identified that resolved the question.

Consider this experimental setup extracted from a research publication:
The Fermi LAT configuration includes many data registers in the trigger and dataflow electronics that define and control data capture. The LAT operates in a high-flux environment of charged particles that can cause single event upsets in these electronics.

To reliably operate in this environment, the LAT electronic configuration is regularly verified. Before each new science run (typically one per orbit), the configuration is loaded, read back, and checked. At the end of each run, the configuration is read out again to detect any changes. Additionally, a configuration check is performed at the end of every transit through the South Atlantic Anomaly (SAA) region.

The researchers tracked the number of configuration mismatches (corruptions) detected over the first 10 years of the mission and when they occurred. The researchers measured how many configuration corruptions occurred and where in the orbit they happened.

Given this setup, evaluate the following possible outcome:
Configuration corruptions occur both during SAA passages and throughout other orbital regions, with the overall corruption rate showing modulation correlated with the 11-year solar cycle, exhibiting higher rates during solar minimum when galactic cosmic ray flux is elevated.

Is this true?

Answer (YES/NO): NO